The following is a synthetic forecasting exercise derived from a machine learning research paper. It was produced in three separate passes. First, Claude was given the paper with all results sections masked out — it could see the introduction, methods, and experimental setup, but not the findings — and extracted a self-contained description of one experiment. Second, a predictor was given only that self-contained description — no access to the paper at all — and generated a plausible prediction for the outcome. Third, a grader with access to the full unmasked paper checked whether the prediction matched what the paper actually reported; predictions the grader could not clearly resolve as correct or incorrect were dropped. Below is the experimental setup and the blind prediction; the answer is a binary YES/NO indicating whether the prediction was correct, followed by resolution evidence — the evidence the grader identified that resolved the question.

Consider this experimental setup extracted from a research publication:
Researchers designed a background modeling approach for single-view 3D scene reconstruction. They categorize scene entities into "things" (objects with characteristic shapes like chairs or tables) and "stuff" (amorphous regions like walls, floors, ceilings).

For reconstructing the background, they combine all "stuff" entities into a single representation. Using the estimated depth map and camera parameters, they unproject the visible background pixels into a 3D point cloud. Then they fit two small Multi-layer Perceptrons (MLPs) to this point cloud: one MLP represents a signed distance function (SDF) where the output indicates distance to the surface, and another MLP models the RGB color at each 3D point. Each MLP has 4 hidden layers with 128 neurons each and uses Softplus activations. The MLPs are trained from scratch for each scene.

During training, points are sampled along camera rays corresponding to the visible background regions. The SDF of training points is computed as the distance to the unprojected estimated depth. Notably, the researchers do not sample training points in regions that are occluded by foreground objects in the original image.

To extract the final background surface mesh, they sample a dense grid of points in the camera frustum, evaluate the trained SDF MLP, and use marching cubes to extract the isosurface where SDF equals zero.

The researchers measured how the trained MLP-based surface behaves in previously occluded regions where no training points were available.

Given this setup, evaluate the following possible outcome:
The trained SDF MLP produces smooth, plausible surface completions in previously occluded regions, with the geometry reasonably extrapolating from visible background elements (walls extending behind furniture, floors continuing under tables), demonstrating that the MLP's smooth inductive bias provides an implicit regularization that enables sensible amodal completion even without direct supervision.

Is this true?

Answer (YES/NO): NO